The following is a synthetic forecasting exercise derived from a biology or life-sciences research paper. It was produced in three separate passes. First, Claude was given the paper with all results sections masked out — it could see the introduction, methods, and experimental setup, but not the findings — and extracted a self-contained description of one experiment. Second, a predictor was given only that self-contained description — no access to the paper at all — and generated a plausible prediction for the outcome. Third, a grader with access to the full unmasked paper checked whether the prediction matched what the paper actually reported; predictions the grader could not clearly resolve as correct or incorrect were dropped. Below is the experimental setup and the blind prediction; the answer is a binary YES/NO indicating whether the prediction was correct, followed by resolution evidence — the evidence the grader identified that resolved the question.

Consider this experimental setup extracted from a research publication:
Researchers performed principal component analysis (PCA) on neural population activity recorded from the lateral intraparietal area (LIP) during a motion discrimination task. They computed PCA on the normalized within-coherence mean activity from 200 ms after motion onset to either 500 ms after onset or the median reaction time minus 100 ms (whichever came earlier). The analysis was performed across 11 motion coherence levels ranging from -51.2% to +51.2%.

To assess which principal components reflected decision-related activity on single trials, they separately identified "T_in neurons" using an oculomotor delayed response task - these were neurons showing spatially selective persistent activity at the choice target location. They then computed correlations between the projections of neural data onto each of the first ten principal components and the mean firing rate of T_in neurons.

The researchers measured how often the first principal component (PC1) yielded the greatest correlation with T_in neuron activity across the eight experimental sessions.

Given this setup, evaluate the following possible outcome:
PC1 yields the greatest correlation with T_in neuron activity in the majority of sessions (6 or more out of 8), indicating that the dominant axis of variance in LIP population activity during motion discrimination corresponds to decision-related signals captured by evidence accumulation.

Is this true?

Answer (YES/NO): YES